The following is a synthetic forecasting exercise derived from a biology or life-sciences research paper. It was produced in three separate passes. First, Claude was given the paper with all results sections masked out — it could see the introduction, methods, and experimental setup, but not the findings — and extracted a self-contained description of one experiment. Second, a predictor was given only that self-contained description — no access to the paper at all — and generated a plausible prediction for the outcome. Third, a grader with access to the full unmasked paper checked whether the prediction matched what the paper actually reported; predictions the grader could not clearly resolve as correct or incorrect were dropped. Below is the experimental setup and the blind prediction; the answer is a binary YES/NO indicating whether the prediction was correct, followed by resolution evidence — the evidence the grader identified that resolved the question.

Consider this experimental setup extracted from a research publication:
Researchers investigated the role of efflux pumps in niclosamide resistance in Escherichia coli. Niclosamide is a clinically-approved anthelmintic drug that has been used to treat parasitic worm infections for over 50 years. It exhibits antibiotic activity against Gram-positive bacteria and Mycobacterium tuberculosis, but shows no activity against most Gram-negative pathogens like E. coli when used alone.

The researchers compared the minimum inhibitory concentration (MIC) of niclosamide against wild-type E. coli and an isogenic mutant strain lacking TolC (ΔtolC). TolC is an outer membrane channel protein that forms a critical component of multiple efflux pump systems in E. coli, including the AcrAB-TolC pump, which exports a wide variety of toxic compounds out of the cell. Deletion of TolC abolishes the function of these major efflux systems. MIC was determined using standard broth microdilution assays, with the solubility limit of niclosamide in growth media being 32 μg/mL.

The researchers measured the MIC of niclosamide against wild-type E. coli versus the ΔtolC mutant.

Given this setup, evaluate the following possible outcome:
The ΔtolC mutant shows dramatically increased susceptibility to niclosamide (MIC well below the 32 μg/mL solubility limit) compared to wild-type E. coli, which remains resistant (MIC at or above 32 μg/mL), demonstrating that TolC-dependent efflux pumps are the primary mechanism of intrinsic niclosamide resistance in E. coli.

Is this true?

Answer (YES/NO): YES